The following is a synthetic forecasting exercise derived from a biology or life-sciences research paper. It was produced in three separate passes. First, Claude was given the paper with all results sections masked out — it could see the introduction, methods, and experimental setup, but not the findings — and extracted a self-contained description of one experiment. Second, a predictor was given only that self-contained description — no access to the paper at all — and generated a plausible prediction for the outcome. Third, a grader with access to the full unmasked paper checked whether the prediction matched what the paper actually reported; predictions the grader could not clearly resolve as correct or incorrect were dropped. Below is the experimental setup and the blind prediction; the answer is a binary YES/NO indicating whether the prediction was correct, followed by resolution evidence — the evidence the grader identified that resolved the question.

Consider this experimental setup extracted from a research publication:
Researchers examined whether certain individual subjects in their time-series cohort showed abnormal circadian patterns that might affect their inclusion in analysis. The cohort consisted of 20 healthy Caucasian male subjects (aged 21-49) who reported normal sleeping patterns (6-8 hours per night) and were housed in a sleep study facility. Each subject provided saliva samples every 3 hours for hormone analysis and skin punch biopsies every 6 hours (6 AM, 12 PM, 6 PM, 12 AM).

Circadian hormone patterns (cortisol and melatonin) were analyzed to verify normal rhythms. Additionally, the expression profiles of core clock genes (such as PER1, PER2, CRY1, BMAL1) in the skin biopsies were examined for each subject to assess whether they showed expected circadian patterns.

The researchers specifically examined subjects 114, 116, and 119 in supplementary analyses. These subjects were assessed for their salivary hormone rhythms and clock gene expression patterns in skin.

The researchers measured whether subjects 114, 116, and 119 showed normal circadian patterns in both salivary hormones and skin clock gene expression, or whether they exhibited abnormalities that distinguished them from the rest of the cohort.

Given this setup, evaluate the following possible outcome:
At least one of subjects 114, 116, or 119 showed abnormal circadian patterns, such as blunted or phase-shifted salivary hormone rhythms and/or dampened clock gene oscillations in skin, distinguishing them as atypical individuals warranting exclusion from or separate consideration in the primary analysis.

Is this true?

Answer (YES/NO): YES